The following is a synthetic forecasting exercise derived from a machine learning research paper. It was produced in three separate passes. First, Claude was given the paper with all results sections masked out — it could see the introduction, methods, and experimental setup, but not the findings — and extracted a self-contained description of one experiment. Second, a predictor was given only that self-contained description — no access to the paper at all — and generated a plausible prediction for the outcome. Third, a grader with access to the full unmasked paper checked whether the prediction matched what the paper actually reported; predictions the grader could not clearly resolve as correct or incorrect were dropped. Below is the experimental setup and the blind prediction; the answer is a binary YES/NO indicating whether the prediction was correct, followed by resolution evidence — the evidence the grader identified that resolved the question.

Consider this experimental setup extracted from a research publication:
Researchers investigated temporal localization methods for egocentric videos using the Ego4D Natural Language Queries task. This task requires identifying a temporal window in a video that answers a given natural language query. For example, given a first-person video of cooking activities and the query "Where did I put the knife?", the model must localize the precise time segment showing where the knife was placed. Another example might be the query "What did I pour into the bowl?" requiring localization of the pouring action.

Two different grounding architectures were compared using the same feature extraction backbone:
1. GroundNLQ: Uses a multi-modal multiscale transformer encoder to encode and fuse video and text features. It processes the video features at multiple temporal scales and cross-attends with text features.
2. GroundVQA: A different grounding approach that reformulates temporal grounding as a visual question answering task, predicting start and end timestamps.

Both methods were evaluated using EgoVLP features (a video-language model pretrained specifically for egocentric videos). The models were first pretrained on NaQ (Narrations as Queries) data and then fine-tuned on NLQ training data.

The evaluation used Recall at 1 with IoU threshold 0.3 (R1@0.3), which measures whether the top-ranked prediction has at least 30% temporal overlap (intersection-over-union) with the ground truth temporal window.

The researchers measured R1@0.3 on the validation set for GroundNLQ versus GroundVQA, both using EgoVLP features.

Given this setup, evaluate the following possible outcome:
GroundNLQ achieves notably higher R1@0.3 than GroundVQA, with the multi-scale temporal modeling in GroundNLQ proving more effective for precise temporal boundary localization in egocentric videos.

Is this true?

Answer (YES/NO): NO